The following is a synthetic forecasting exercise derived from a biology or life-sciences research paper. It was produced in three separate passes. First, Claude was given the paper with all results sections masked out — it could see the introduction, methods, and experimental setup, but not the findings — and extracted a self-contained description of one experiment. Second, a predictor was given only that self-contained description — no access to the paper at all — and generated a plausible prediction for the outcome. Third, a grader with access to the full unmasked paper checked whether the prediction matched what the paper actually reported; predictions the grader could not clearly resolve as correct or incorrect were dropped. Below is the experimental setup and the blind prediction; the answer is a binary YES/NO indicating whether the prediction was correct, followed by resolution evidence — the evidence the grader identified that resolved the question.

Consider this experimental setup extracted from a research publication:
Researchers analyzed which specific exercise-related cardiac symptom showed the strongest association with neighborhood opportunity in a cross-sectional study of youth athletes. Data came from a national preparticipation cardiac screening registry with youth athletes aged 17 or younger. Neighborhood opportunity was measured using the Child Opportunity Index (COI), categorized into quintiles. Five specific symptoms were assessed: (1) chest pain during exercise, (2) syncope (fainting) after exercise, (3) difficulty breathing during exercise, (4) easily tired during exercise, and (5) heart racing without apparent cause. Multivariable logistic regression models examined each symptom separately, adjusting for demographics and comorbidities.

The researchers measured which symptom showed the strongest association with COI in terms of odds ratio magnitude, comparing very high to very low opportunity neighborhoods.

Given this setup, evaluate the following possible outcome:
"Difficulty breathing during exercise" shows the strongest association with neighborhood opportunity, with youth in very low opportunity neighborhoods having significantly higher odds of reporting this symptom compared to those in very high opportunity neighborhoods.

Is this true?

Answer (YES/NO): NO